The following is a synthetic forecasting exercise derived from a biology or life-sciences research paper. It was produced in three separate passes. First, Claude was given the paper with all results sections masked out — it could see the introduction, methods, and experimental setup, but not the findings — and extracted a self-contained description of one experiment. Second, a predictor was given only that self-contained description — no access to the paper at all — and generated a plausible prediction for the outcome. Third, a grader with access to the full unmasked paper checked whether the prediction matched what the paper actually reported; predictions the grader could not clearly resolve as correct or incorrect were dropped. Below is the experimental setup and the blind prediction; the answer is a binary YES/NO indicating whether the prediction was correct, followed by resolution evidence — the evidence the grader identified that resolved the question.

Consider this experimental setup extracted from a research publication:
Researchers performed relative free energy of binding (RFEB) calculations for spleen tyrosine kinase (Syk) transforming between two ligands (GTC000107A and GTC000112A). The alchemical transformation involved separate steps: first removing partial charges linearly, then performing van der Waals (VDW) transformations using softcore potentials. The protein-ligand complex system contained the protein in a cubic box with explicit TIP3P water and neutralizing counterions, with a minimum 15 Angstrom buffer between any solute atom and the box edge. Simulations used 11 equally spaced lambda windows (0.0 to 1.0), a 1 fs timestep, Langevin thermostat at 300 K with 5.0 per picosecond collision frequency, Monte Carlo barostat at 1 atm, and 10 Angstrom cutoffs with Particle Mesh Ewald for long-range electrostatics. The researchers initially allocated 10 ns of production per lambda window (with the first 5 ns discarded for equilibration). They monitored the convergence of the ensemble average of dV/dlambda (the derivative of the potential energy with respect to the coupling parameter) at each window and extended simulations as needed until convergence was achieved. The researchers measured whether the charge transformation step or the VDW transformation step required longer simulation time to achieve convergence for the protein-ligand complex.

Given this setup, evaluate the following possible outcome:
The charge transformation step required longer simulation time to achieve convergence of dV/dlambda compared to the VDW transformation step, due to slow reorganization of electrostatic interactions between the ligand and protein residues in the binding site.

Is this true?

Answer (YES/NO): NO